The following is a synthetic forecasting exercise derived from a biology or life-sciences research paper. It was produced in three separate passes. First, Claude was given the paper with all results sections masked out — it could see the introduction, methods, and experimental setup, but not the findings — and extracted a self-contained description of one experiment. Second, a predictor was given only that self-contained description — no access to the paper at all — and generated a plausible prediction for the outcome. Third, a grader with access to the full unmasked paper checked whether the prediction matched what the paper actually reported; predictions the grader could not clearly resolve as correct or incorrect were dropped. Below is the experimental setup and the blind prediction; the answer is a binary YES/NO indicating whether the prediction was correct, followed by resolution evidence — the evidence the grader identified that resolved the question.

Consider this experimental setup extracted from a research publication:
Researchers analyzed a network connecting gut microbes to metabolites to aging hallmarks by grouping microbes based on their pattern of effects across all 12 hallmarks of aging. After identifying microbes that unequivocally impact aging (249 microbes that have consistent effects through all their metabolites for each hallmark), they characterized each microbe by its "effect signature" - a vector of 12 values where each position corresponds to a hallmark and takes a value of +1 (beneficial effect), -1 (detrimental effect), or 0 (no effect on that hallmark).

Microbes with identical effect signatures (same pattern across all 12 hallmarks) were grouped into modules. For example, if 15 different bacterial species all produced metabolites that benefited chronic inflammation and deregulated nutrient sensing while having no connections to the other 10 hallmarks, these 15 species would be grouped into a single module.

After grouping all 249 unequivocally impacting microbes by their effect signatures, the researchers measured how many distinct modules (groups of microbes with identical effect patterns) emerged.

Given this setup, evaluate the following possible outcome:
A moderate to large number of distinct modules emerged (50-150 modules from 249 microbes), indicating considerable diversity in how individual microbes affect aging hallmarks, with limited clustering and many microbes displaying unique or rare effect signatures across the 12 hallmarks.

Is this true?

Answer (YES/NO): YES